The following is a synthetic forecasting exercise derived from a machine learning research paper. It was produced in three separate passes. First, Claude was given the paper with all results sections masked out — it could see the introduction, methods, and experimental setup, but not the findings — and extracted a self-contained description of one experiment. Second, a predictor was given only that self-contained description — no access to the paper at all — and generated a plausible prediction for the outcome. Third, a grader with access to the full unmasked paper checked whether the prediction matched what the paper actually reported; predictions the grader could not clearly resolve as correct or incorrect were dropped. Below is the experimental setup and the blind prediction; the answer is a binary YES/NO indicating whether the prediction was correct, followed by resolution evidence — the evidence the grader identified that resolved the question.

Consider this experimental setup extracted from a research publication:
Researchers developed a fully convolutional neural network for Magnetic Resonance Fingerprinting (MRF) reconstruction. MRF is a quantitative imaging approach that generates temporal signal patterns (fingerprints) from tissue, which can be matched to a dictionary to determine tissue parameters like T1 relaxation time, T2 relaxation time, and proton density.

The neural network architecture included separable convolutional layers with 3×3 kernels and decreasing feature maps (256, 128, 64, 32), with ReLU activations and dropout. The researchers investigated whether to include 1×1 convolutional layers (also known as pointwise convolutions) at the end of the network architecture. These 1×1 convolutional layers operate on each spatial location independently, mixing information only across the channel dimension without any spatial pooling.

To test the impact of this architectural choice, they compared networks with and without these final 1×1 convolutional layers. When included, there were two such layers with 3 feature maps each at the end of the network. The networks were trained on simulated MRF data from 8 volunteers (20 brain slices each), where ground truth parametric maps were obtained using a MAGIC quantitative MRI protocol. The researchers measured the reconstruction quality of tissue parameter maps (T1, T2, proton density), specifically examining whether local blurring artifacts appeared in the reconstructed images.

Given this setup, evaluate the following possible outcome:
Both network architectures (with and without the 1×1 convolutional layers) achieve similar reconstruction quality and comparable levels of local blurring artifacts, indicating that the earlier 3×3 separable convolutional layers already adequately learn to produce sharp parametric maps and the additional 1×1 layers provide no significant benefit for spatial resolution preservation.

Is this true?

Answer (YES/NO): NO